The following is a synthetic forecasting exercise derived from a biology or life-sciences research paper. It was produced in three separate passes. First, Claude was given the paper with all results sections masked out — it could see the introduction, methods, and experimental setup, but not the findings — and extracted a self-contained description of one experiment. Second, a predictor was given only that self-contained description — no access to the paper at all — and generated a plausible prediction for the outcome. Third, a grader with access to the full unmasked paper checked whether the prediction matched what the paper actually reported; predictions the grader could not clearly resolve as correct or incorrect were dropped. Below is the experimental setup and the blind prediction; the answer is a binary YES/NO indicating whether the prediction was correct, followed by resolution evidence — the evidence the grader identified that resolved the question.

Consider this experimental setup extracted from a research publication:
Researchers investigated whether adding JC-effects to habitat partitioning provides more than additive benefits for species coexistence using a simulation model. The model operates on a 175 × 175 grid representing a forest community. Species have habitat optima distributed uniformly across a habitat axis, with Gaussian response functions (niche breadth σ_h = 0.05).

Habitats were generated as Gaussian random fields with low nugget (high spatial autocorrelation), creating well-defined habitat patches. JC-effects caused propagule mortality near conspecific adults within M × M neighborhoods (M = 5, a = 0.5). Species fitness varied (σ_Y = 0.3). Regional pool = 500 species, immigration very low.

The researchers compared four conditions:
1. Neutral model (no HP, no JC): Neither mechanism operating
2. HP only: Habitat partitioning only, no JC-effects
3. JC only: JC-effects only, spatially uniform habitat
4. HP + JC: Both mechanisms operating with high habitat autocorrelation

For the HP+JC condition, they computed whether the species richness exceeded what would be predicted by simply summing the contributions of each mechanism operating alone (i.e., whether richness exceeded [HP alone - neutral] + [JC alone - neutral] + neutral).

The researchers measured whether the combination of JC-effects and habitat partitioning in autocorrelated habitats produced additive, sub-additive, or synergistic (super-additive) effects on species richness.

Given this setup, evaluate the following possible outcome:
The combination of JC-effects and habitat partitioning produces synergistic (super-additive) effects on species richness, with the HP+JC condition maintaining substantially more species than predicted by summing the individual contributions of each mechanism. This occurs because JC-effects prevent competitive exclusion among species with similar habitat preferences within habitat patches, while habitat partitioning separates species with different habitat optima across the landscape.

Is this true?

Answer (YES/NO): YES